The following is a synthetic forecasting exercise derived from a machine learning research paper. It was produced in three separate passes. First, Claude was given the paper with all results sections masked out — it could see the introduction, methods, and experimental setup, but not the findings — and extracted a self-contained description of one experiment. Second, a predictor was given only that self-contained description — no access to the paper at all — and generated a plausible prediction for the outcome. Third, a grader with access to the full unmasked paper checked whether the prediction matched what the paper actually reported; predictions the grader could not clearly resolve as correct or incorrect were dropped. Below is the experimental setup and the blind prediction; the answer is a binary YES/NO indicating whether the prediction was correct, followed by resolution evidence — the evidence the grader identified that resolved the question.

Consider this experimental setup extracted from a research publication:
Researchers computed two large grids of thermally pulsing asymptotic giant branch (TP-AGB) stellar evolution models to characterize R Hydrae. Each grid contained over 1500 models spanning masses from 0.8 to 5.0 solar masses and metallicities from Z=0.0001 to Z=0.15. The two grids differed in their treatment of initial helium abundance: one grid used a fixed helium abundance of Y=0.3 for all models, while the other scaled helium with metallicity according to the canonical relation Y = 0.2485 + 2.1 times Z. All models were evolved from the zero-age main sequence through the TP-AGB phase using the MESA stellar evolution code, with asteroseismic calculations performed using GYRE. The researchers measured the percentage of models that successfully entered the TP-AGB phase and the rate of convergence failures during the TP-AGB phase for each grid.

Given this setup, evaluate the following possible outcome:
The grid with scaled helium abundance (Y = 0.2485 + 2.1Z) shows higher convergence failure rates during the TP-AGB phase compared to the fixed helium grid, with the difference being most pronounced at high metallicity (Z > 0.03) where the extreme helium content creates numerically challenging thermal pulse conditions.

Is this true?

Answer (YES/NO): YES